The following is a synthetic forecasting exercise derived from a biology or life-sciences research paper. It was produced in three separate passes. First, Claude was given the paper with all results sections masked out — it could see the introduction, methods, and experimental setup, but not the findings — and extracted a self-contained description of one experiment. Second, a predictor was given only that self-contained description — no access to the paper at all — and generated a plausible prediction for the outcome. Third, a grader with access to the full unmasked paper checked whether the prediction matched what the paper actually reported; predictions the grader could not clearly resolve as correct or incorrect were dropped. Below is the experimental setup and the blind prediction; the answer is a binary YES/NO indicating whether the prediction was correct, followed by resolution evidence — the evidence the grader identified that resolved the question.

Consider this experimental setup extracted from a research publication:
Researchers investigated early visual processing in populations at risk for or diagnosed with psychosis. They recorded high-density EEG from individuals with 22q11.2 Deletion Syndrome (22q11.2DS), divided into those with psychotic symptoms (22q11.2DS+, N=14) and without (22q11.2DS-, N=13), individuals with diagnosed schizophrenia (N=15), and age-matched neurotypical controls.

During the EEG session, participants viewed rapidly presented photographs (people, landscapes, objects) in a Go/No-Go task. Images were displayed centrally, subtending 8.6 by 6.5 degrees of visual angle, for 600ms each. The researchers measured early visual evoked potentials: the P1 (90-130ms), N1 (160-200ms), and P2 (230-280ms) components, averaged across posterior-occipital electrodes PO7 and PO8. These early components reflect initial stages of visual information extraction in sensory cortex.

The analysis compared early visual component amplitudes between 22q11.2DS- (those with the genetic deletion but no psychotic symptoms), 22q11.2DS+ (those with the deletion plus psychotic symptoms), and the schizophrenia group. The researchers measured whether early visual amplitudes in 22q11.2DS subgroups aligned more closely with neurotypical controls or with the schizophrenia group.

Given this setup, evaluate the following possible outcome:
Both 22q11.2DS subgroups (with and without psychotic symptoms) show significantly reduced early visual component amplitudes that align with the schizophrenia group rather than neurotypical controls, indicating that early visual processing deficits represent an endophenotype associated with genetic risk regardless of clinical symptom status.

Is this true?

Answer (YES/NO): NO